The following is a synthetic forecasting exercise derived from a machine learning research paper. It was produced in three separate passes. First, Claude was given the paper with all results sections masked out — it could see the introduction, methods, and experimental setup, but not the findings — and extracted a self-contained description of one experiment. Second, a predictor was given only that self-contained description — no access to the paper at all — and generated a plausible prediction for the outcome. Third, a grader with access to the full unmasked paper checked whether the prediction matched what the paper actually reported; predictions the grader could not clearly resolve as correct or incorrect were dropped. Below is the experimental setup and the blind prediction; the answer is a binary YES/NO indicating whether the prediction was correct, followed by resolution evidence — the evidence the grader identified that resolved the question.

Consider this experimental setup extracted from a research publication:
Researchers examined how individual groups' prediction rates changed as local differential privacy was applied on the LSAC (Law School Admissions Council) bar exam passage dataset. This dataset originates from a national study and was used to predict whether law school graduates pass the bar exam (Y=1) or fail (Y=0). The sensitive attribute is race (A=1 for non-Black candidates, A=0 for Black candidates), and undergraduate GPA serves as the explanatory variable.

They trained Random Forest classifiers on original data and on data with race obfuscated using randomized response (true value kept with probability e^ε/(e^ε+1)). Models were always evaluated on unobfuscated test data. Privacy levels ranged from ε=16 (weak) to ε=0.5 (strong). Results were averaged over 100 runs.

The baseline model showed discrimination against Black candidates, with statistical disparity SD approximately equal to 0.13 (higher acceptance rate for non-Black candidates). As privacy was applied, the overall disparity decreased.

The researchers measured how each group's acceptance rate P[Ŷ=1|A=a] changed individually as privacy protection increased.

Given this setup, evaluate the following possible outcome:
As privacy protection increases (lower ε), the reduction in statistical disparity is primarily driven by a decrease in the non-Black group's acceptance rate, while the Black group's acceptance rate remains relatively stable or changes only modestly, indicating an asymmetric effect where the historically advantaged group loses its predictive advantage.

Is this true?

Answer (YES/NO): NO